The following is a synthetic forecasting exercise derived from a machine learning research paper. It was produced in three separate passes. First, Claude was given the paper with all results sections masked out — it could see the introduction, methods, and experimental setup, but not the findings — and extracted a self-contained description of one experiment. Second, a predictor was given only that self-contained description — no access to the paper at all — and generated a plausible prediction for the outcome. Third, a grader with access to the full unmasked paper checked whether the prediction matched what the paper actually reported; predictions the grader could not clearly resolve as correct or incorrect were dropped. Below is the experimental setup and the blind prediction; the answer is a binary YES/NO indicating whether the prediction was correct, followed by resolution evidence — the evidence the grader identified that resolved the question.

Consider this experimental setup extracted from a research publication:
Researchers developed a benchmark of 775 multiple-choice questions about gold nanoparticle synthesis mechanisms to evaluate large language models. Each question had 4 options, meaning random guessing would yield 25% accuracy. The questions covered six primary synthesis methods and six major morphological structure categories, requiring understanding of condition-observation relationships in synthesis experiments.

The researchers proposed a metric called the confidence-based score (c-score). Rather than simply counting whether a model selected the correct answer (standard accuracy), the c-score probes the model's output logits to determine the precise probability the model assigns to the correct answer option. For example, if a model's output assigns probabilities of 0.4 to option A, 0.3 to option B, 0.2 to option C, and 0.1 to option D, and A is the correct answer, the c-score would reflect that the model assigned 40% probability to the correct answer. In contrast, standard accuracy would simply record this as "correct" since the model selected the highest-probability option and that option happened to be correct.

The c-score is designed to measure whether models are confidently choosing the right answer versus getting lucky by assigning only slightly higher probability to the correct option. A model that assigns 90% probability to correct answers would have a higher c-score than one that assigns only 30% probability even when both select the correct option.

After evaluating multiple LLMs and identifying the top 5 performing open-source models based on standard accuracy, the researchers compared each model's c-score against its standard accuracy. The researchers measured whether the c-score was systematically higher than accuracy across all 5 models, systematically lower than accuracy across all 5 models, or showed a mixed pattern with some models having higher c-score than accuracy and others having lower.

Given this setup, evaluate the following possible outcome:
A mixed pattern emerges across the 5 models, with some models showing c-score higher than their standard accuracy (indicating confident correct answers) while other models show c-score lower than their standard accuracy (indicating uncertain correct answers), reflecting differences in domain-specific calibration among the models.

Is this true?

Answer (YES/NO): YES